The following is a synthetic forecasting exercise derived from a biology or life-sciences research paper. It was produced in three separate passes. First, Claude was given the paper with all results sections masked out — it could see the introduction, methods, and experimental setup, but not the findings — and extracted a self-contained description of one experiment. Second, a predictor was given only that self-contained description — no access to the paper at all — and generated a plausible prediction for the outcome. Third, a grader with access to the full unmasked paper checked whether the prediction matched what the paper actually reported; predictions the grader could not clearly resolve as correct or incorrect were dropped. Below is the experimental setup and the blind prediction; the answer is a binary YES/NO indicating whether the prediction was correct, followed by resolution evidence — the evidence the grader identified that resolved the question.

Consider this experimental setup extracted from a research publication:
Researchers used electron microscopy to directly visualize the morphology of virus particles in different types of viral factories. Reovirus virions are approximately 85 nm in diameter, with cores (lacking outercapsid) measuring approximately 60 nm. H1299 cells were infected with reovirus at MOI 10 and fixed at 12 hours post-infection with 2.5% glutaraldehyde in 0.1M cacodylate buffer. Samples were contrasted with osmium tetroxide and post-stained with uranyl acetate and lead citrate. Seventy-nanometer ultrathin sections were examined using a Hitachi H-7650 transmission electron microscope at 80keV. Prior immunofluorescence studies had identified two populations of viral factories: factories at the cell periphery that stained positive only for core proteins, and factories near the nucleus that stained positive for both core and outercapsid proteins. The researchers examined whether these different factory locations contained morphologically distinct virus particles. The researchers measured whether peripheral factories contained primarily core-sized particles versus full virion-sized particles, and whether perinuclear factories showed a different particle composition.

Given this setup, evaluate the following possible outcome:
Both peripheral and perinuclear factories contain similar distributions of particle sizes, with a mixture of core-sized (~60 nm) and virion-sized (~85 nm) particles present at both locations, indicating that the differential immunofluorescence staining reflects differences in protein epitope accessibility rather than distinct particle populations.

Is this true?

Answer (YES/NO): NO